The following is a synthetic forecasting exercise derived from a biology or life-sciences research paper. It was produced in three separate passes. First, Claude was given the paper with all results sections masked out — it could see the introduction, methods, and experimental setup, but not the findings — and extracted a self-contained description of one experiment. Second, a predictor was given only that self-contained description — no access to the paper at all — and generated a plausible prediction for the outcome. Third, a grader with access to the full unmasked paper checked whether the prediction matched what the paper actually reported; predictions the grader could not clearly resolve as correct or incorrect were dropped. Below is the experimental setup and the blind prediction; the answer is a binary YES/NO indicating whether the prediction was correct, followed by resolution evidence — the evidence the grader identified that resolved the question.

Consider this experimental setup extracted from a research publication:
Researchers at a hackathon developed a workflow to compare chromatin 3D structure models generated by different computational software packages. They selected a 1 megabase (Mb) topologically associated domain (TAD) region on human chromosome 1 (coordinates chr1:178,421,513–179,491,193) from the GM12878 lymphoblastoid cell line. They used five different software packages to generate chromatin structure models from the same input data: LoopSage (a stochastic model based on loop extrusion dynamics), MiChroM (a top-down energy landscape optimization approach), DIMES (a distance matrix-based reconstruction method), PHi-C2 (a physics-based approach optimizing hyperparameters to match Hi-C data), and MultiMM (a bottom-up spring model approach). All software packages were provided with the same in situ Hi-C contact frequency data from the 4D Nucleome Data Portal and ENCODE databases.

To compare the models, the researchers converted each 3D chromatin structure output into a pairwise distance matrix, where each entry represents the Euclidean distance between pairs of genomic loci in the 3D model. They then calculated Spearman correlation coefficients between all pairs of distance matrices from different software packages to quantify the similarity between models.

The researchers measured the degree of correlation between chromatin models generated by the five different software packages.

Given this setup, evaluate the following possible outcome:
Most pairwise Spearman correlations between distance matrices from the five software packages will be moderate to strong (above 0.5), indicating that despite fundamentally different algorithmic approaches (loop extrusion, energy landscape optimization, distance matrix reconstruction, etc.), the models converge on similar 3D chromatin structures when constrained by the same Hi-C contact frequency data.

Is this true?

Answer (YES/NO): NO